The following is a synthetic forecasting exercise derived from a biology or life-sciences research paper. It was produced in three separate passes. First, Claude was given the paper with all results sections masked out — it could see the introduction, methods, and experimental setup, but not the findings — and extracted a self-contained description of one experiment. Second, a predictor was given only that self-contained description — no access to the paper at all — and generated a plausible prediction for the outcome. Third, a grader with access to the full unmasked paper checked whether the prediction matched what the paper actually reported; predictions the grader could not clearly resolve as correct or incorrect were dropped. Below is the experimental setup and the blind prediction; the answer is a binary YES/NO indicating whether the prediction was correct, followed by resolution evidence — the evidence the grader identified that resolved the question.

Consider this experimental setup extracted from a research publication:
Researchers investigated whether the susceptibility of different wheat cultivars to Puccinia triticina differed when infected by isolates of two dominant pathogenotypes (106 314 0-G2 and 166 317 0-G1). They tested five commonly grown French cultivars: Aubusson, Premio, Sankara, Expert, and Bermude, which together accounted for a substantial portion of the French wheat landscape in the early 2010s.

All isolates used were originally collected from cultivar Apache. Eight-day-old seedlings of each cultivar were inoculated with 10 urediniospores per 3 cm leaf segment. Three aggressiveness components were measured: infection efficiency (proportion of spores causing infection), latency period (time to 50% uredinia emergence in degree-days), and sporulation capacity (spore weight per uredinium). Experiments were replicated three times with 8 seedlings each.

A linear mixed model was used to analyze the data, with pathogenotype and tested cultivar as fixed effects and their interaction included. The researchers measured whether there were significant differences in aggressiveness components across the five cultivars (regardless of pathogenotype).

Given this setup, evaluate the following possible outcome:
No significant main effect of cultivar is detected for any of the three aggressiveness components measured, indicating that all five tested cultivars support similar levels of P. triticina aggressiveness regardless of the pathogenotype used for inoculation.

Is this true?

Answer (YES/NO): NO